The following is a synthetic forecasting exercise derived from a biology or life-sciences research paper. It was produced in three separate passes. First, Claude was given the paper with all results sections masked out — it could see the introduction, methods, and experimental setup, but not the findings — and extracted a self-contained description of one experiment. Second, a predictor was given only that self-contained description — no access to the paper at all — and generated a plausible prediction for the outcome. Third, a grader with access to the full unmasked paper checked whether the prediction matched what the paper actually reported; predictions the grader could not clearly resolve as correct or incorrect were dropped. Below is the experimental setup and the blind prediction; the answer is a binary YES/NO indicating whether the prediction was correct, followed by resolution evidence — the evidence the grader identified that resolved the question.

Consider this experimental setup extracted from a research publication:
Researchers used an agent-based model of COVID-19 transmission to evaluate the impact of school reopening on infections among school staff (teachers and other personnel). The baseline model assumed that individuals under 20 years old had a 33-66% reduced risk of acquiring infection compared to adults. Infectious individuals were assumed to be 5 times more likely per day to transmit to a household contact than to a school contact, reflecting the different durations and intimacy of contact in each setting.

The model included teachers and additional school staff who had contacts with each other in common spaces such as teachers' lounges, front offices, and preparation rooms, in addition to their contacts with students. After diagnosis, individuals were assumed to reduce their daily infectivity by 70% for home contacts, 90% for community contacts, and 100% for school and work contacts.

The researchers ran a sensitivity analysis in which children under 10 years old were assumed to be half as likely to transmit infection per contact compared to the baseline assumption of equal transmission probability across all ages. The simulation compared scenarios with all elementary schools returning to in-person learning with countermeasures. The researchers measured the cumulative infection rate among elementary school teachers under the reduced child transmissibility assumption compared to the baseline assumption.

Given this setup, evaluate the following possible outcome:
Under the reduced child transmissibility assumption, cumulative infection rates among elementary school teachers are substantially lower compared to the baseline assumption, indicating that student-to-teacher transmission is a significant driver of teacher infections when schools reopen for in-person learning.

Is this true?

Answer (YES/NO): NO